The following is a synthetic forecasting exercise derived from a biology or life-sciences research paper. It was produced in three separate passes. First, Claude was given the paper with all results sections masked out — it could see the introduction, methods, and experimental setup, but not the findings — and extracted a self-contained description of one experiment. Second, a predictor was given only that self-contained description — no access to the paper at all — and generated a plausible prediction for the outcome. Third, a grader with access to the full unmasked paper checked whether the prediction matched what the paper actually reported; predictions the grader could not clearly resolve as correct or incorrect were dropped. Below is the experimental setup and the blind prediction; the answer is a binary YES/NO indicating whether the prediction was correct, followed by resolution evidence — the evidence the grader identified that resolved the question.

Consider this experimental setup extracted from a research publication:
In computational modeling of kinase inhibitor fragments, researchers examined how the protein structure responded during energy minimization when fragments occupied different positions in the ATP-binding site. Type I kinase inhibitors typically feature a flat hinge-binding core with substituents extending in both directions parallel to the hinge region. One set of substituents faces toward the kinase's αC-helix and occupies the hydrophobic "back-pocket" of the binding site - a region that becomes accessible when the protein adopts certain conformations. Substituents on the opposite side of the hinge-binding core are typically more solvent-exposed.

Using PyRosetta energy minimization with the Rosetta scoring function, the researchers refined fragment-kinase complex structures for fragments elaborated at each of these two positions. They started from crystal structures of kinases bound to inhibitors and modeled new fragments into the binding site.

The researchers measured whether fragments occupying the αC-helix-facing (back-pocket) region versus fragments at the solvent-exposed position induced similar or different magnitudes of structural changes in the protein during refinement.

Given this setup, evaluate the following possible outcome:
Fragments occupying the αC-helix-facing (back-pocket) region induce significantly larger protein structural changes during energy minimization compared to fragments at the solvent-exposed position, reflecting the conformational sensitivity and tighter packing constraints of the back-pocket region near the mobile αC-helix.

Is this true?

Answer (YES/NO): YES